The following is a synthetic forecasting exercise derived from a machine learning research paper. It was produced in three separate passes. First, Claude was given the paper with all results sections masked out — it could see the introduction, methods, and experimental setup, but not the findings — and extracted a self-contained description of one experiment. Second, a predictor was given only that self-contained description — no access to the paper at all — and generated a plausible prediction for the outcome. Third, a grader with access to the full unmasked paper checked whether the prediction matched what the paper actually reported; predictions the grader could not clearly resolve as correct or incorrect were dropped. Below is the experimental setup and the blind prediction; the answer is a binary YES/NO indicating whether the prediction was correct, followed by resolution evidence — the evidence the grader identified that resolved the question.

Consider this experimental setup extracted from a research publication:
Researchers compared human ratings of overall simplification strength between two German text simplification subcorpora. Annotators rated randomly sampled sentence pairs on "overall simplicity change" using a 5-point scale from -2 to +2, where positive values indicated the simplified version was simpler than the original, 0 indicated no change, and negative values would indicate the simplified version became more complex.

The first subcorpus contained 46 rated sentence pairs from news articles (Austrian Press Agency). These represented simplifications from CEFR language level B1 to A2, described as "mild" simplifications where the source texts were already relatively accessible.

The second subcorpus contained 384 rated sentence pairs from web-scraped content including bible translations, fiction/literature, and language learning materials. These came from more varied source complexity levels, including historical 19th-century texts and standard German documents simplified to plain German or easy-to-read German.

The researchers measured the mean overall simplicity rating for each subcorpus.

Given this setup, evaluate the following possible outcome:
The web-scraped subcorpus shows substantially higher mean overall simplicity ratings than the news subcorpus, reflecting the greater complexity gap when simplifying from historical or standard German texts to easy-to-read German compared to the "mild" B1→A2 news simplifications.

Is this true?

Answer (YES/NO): YES